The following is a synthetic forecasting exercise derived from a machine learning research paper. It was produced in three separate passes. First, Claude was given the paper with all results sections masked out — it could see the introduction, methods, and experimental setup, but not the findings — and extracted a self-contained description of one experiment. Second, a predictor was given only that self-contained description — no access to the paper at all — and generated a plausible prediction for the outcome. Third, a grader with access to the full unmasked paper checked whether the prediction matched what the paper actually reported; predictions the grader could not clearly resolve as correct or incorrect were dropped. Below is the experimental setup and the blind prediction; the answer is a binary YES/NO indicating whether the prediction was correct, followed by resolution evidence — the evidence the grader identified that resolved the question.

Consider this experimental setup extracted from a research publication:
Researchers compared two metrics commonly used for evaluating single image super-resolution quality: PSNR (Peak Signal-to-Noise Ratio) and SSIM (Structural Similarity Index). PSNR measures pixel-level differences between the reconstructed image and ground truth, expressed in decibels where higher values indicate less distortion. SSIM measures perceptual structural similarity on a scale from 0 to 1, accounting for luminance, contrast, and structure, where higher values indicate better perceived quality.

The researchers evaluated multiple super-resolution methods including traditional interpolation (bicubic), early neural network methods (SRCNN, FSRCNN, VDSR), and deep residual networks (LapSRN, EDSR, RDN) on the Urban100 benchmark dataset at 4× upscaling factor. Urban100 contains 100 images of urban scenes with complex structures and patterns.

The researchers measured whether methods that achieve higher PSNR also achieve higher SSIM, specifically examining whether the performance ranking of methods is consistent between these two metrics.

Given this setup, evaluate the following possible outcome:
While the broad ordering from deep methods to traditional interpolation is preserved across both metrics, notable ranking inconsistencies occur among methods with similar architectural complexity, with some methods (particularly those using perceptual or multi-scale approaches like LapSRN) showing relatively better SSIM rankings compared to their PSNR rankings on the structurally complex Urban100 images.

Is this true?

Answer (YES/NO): NO